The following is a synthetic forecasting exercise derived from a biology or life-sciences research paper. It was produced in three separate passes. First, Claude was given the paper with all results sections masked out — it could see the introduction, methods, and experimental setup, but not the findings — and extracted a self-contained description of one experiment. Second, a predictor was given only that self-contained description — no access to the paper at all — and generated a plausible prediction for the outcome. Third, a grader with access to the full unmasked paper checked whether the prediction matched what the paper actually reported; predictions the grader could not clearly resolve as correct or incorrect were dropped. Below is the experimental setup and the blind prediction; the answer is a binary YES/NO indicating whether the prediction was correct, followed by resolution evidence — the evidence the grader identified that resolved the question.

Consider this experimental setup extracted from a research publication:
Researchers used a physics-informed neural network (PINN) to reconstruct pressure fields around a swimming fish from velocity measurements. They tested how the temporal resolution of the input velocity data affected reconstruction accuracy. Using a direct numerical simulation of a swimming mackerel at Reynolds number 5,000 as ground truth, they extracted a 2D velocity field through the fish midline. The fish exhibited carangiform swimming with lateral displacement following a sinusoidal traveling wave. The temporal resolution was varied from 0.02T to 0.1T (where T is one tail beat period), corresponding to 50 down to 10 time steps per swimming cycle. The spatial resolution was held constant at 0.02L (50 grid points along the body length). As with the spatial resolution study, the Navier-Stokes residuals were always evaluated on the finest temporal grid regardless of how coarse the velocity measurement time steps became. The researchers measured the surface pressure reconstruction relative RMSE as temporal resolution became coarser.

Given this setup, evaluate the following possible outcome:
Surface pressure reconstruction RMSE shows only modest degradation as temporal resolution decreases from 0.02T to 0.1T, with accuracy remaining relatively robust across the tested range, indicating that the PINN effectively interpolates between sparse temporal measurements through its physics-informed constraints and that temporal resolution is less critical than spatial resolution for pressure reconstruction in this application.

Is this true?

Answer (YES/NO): YES